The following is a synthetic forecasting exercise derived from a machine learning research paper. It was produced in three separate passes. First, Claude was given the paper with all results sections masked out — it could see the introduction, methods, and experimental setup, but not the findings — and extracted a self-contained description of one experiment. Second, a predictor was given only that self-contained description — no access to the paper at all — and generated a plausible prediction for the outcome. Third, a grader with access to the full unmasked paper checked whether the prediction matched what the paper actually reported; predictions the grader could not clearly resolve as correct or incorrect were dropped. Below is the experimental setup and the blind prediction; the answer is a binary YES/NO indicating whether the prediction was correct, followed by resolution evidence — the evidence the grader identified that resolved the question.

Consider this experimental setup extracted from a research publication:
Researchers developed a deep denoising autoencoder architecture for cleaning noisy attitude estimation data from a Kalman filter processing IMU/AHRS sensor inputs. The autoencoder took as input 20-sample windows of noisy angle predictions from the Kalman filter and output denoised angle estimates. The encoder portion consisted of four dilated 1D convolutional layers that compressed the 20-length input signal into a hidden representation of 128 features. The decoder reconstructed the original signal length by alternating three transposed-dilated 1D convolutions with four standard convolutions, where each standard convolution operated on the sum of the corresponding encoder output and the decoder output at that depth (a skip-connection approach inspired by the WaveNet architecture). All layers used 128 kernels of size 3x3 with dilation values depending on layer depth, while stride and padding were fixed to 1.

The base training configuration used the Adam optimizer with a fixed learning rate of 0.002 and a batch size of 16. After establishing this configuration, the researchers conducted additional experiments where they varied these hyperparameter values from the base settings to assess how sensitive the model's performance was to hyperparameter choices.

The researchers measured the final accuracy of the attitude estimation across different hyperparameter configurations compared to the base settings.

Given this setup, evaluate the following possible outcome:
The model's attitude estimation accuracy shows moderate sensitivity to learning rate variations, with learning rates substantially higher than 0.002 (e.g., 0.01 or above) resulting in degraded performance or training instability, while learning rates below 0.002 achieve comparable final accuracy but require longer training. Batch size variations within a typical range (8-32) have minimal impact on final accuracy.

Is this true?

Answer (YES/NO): NO